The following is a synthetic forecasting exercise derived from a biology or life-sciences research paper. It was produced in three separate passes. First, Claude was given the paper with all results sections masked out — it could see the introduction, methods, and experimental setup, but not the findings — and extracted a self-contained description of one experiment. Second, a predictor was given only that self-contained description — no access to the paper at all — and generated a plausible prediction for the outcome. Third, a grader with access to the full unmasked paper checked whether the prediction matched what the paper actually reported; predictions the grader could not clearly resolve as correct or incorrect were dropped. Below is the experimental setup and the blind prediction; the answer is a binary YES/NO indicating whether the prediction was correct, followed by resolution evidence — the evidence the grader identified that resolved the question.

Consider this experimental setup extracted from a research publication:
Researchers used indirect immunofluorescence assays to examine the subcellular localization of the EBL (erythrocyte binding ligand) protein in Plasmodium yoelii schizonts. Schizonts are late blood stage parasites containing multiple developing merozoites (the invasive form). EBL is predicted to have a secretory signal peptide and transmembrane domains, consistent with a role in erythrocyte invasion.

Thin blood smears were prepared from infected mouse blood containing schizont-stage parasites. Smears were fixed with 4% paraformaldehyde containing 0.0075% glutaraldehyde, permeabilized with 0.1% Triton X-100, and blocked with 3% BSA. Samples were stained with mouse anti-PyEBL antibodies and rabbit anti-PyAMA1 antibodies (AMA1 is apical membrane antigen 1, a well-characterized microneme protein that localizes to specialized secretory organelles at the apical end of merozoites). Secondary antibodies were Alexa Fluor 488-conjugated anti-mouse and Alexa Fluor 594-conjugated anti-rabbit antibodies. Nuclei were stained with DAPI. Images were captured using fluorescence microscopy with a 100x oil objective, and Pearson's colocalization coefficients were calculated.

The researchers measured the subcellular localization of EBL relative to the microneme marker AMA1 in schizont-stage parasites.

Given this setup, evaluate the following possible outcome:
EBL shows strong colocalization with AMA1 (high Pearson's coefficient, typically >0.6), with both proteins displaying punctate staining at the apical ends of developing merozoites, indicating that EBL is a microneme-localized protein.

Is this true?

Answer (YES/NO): NO